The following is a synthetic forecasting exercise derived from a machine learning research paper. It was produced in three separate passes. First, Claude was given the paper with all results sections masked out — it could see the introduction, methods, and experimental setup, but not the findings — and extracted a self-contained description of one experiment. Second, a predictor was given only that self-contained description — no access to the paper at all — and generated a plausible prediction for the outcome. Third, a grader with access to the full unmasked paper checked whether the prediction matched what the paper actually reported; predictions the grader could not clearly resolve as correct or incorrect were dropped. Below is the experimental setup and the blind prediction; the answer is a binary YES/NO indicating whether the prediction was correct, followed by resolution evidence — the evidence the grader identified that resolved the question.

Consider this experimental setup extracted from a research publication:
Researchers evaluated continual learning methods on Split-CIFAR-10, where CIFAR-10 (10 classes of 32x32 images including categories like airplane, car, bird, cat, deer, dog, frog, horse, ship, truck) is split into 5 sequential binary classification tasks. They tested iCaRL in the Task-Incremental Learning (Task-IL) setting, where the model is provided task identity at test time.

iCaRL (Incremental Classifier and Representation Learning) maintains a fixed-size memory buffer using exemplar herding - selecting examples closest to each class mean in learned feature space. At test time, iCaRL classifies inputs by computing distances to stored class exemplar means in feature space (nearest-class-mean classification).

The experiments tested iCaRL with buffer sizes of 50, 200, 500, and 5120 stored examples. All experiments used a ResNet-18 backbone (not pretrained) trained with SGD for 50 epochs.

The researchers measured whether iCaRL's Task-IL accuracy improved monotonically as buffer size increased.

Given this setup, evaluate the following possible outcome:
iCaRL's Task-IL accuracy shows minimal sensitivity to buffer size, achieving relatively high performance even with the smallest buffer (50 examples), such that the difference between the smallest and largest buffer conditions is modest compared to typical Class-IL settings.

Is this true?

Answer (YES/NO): YES